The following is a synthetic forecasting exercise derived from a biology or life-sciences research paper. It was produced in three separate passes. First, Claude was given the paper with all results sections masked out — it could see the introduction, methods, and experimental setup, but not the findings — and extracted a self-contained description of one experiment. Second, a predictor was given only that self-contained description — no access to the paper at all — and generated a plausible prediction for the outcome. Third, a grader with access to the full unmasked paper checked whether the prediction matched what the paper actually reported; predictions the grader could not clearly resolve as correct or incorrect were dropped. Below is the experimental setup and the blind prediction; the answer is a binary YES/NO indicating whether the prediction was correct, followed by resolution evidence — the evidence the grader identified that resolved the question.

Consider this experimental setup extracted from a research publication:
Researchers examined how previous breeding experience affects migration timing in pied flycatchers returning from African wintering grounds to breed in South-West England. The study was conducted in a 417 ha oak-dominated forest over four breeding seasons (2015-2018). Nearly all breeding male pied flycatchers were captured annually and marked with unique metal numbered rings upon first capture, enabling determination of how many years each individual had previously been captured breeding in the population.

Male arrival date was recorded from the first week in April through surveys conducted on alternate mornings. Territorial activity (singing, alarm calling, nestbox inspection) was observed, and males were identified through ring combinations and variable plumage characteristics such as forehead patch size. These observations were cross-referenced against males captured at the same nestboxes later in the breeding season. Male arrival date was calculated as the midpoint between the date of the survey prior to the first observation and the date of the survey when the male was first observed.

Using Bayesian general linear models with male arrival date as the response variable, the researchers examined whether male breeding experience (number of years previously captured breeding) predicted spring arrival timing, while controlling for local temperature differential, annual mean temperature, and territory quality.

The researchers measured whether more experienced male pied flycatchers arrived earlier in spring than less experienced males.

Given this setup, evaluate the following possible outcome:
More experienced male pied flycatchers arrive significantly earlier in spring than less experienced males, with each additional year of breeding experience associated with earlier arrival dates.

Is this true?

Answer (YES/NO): YES